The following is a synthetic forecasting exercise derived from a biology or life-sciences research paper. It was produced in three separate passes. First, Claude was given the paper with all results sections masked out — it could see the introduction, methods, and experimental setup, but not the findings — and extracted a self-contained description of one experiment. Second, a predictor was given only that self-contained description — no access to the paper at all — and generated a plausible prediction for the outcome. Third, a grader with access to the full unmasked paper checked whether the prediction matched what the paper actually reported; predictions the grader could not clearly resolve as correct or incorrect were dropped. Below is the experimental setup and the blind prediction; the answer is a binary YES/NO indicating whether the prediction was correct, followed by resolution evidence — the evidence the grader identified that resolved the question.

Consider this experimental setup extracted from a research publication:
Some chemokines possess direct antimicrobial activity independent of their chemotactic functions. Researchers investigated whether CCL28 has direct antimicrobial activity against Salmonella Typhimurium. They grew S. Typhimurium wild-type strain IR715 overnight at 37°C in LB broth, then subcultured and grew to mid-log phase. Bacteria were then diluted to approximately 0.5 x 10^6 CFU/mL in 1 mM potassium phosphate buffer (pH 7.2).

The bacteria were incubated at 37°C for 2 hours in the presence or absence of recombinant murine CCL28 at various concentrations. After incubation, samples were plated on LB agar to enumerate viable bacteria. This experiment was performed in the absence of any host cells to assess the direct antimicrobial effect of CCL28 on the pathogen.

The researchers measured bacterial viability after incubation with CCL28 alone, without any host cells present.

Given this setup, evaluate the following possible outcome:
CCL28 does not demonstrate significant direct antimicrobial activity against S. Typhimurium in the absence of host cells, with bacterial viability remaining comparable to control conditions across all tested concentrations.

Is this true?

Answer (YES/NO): YES